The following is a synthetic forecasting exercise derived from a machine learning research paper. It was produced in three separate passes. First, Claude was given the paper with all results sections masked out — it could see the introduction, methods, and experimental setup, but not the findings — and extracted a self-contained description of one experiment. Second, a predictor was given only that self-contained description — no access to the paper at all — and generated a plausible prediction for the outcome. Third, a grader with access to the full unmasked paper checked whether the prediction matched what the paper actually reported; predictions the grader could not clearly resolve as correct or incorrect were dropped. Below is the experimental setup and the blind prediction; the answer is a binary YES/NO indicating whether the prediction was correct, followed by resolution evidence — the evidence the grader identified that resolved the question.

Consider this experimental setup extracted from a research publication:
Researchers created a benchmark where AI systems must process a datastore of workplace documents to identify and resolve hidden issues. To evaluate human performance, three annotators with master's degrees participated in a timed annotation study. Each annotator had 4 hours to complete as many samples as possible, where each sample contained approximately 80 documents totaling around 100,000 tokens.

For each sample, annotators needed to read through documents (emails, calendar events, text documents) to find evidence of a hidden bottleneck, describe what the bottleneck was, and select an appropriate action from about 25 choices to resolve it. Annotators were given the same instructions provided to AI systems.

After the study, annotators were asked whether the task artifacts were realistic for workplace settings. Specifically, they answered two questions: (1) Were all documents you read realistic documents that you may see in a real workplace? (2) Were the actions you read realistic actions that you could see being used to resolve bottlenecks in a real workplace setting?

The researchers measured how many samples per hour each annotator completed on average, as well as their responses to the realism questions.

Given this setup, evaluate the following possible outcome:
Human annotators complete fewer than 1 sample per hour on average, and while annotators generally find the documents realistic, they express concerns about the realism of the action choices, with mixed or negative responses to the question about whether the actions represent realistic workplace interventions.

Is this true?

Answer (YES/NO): NO